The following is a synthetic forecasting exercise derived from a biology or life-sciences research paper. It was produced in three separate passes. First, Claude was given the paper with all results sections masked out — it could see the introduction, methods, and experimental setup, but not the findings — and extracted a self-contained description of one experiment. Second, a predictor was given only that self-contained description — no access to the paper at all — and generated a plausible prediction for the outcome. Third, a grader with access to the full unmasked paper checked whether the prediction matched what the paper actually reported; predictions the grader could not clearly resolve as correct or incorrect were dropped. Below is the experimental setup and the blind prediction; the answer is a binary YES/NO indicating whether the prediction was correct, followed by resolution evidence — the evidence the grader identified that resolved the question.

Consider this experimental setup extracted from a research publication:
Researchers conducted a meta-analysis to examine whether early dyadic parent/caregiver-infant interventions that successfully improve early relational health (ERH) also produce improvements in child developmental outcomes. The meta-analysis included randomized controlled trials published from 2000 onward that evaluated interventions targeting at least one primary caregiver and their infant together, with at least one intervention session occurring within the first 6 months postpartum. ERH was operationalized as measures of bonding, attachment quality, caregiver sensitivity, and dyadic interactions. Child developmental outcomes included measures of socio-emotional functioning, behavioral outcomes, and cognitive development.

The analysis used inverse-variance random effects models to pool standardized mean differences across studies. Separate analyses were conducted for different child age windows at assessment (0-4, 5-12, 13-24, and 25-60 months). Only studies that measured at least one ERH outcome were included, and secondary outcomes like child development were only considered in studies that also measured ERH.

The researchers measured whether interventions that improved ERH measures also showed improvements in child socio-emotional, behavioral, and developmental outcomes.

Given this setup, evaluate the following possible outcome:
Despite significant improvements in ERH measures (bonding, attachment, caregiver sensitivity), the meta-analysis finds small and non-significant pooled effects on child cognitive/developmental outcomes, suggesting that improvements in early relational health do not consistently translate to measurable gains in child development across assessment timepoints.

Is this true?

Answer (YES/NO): YES